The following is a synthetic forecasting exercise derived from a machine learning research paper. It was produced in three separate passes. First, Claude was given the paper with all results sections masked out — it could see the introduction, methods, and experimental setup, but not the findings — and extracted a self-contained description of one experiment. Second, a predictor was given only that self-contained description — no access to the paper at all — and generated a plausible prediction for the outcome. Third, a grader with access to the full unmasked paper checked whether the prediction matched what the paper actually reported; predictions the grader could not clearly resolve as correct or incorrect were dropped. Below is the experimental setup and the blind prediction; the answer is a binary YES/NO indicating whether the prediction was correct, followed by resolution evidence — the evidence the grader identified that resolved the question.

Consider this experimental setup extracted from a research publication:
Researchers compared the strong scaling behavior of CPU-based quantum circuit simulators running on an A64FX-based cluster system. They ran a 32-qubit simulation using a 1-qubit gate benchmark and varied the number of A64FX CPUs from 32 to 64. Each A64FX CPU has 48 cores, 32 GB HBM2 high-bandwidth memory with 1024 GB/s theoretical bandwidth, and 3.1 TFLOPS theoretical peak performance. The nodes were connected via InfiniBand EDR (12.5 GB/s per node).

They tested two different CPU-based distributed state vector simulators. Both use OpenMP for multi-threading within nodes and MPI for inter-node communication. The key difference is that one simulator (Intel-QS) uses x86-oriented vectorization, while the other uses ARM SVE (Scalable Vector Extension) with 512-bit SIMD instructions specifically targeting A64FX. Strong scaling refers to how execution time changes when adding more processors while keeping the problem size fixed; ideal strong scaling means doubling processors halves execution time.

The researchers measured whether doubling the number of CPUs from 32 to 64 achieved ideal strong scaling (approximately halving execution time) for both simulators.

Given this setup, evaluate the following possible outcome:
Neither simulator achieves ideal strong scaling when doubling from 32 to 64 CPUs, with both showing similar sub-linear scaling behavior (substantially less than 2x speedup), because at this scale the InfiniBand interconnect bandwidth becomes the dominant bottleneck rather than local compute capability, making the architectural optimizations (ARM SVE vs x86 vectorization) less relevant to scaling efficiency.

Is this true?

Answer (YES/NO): NO